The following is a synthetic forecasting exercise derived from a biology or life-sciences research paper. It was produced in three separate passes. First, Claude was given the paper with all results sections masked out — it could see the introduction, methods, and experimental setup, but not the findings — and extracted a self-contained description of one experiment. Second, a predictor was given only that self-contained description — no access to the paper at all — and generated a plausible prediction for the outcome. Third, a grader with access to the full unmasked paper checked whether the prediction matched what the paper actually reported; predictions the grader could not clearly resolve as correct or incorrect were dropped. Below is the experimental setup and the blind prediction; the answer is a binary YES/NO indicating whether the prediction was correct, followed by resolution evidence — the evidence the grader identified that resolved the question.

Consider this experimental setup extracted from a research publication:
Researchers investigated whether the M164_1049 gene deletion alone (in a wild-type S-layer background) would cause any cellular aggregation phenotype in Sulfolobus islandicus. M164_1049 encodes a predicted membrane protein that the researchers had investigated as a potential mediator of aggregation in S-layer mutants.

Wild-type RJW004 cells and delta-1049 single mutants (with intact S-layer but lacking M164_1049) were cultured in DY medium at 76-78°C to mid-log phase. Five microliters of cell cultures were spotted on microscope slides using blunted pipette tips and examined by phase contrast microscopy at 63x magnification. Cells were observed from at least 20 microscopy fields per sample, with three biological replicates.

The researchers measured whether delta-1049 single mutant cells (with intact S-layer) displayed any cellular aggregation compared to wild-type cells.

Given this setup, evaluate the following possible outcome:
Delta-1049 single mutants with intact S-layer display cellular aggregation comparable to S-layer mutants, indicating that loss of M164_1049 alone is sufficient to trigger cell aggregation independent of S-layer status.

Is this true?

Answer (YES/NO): NO